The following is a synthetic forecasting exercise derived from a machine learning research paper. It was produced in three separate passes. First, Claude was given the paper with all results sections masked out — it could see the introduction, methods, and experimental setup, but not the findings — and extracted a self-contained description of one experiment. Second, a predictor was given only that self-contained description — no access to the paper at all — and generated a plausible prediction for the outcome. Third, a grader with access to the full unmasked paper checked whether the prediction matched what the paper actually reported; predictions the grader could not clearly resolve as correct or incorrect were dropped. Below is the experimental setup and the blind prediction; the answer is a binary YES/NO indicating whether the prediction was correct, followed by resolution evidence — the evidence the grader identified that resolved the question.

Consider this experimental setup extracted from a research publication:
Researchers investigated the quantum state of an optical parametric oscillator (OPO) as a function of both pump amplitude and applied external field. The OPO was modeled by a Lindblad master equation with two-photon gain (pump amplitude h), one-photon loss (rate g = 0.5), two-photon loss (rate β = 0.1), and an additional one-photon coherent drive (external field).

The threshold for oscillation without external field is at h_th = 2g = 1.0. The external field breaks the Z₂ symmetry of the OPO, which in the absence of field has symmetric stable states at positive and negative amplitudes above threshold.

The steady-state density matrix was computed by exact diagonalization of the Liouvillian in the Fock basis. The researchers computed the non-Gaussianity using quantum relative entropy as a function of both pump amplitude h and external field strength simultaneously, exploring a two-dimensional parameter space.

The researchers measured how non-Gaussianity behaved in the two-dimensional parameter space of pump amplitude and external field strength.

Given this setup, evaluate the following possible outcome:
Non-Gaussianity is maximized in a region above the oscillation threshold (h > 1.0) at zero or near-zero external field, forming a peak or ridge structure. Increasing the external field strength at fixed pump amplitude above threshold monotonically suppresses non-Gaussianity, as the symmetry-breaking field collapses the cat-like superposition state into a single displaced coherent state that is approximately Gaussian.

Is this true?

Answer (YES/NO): NO